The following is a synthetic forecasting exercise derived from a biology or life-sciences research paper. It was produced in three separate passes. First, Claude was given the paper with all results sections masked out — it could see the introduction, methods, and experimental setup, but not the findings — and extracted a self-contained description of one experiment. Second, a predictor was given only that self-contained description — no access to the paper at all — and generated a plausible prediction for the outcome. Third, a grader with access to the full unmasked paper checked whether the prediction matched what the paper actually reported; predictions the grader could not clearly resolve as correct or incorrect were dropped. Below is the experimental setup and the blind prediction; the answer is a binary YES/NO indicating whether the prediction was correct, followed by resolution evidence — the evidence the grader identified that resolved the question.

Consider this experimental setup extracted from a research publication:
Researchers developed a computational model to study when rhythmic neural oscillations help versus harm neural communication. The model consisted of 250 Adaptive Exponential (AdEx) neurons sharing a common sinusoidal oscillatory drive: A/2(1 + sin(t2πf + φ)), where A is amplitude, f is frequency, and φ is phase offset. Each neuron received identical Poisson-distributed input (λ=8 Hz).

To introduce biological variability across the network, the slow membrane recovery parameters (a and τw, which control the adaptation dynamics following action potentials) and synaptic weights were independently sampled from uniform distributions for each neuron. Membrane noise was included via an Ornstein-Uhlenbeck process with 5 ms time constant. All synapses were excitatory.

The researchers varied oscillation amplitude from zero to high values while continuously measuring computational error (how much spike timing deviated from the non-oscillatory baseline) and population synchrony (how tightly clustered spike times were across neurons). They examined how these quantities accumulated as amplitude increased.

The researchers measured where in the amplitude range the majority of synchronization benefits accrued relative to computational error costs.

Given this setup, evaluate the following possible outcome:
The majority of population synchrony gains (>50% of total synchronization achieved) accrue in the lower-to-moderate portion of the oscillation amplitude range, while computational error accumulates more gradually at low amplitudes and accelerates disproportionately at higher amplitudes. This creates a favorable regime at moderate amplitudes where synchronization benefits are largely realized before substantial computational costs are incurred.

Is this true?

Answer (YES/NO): NO